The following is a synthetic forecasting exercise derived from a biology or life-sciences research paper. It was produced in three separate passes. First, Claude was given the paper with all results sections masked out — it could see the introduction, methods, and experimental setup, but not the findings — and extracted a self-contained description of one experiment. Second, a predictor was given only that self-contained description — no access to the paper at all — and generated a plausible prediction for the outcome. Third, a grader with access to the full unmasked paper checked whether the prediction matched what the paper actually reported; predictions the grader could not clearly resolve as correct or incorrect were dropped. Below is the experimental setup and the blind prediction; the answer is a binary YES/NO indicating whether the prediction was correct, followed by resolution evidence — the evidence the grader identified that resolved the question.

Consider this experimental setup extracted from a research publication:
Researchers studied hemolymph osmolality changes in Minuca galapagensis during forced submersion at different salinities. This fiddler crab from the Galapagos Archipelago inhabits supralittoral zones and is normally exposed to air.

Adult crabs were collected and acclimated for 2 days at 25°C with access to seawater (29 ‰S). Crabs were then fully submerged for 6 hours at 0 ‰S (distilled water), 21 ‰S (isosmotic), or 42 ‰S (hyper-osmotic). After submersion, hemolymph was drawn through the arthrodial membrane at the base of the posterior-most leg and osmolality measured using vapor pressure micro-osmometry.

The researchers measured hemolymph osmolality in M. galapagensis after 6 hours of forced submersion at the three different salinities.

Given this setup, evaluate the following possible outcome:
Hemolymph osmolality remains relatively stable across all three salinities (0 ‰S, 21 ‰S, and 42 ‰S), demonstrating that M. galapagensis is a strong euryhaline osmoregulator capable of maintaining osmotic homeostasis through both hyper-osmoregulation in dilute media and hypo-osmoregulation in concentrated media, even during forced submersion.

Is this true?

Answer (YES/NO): NO